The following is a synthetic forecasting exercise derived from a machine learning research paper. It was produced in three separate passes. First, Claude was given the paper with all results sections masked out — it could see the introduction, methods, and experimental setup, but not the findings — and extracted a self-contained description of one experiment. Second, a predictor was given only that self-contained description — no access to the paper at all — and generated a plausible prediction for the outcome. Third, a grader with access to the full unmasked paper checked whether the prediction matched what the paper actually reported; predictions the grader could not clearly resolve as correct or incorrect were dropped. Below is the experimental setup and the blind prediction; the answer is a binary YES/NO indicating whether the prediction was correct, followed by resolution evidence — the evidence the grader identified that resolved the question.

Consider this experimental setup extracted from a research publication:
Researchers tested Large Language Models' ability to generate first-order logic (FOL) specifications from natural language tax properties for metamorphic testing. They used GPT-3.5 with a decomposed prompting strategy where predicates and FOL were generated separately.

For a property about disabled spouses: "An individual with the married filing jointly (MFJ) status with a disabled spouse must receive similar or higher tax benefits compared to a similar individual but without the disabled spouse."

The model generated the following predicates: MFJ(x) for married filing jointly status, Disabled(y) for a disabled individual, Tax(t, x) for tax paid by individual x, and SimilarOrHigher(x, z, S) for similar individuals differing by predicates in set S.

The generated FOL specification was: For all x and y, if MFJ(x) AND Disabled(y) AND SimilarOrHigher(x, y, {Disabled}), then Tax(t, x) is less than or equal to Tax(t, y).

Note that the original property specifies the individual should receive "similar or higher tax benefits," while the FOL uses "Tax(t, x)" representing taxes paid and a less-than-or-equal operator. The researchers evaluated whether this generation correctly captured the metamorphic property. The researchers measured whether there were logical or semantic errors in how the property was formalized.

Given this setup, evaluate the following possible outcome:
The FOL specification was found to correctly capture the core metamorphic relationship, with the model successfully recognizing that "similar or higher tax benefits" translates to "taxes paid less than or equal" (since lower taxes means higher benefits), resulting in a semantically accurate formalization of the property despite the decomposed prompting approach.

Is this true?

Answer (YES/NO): NO